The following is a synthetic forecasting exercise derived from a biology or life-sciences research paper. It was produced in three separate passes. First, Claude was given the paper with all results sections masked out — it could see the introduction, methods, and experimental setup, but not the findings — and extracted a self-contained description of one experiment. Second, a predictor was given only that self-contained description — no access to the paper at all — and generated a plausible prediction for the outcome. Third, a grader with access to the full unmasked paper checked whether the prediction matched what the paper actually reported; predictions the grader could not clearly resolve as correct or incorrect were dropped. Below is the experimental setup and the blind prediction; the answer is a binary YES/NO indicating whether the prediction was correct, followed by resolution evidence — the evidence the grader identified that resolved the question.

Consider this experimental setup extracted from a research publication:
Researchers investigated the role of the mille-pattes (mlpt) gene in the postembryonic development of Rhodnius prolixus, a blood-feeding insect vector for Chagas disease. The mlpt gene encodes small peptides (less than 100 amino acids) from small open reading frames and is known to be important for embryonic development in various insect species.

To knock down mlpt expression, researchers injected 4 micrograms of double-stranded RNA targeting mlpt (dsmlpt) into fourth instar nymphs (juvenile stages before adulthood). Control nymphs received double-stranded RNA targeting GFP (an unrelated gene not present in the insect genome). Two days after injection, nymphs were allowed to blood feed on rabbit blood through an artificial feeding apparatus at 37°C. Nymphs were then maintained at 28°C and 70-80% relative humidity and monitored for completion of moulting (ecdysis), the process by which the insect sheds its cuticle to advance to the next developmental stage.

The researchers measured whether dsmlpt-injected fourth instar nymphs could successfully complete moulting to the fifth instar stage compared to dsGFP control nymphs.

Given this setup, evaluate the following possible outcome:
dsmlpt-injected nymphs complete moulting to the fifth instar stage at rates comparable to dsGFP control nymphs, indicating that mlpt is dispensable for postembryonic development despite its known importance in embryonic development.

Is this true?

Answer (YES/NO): NO